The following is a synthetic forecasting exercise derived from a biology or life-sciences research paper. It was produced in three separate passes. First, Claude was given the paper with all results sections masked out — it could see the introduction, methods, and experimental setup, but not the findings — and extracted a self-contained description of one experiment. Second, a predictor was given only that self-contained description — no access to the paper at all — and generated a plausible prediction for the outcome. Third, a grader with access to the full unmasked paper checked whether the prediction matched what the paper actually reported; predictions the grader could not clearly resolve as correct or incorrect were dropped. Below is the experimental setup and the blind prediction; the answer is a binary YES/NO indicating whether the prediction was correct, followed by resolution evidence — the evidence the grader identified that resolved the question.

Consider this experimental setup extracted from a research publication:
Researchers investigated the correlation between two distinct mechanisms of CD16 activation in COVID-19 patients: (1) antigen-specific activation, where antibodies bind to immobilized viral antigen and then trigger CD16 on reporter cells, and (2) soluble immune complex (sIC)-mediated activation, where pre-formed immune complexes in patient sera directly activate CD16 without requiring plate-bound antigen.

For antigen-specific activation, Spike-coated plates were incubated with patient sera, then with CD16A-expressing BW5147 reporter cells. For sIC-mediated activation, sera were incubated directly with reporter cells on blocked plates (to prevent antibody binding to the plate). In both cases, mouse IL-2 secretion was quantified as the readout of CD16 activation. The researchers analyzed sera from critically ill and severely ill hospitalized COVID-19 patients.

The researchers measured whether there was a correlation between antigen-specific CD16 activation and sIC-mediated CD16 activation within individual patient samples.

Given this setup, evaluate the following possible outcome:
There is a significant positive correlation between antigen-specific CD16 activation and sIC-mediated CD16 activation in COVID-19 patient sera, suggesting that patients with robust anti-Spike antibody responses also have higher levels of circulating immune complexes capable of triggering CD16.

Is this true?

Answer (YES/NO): NO